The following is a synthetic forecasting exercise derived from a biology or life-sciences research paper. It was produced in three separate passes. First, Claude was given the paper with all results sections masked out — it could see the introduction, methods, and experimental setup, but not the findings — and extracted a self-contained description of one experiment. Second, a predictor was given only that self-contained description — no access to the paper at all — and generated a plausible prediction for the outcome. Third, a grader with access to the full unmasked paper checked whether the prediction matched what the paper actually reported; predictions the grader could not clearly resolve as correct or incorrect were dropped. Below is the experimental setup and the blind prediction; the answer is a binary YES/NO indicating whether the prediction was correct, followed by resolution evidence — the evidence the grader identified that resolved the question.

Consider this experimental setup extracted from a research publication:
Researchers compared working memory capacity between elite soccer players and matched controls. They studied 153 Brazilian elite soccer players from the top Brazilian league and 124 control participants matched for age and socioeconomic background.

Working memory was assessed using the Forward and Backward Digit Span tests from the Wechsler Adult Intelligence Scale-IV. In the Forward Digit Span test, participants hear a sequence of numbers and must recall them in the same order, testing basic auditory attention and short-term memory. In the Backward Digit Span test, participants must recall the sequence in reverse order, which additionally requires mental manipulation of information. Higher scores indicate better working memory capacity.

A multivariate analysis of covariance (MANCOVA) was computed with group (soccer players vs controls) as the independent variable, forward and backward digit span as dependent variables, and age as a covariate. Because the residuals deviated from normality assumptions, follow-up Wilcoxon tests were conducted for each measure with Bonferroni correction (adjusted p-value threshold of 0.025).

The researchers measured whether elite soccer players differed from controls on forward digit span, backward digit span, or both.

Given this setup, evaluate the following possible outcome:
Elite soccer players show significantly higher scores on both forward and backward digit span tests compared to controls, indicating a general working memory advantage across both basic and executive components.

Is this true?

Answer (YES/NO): YES